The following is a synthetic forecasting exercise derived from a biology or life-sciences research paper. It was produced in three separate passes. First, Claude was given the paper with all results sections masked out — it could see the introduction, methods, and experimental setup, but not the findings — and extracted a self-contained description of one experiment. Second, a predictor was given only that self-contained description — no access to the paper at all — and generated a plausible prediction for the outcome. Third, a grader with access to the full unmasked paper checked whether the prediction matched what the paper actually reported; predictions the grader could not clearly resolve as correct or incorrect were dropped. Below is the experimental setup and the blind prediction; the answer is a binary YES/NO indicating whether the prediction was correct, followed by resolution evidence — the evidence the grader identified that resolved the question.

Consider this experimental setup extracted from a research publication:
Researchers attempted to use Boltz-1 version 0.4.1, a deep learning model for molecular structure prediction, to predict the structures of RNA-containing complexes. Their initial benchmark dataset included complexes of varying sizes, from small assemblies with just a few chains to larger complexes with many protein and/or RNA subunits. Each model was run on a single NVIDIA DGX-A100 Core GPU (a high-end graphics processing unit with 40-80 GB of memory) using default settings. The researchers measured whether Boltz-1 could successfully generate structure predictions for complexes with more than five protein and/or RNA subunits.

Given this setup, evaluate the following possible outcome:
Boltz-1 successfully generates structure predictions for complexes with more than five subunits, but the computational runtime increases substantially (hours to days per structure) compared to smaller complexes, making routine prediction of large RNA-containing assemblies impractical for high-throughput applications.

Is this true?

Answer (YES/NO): NO